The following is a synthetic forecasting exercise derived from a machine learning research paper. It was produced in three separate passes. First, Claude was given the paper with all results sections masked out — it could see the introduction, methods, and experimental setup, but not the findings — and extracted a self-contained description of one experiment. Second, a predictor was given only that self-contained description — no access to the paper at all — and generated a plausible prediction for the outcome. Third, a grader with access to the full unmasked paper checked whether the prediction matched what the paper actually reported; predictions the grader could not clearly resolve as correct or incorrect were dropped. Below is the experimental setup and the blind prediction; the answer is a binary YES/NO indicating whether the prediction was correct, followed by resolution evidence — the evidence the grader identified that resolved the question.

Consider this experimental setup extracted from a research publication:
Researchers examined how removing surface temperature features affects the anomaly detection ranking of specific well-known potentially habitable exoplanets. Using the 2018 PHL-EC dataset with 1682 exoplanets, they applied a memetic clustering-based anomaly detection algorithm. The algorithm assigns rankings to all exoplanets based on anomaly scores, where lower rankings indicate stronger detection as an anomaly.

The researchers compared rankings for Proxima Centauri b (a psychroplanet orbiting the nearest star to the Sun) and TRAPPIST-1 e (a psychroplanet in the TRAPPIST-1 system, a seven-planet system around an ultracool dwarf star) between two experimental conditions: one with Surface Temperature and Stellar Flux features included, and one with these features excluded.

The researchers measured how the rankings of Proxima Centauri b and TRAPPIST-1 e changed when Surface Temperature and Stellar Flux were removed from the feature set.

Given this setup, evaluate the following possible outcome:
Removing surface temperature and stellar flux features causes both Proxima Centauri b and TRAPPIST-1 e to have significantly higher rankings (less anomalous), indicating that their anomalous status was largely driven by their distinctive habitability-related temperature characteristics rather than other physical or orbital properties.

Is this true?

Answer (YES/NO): NO